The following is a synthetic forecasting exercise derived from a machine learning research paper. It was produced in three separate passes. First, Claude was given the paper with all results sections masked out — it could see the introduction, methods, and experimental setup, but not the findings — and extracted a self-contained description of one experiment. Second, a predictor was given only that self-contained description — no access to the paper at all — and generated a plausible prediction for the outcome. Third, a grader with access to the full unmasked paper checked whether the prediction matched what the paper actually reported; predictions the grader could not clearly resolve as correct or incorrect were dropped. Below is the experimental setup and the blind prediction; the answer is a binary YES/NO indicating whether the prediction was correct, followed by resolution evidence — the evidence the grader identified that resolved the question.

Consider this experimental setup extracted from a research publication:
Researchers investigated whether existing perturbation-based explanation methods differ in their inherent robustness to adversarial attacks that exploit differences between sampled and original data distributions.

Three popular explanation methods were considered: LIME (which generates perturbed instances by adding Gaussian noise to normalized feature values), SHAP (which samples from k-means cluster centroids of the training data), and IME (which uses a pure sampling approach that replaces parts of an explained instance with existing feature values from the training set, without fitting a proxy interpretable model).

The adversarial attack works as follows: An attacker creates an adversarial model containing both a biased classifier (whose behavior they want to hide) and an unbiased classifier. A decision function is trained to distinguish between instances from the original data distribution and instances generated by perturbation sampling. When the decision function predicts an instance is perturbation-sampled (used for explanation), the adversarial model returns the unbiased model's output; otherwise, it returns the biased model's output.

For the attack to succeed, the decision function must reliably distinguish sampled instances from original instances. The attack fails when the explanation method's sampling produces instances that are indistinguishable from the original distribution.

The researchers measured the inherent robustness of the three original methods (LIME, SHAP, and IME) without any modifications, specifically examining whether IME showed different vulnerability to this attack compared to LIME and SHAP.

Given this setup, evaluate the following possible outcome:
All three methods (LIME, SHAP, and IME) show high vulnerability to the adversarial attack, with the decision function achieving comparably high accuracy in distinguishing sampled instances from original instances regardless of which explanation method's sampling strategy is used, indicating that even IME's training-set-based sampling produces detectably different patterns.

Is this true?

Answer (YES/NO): NO